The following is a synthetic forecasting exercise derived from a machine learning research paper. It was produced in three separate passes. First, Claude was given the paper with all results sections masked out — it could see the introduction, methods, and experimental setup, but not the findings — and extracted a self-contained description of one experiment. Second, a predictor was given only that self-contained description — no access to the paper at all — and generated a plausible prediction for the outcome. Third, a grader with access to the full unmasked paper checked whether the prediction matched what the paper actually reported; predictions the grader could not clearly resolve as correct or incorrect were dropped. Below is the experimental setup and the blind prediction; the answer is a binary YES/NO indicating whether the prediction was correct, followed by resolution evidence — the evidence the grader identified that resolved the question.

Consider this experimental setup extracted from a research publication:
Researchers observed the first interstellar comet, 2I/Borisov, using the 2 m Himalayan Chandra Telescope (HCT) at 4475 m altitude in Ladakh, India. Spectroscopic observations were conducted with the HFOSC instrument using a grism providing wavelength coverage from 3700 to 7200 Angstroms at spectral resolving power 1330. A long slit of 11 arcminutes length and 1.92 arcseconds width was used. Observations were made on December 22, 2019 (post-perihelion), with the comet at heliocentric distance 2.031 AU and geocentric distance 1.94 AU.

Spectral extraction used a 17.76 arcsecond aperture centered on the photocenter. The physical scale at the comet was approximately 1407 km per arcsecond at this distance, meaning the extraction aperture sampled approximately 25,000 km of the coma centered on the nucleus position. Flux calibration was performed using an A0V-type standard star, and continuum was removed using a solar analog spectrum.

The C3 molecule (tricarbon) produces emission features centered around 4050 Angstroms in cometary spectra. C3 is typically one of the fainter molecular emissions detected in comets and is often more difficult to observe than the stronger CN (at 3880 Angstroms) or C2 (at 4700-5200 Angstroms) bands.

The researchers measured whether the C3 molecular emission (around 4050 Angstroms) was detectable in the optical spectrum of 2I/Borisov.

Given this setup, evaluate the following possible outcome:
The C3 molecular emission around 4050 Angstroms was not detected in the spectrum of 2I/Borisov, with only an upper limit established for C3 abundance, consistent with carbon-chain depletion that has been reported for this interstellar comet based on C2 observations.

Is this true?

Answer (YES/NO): NO